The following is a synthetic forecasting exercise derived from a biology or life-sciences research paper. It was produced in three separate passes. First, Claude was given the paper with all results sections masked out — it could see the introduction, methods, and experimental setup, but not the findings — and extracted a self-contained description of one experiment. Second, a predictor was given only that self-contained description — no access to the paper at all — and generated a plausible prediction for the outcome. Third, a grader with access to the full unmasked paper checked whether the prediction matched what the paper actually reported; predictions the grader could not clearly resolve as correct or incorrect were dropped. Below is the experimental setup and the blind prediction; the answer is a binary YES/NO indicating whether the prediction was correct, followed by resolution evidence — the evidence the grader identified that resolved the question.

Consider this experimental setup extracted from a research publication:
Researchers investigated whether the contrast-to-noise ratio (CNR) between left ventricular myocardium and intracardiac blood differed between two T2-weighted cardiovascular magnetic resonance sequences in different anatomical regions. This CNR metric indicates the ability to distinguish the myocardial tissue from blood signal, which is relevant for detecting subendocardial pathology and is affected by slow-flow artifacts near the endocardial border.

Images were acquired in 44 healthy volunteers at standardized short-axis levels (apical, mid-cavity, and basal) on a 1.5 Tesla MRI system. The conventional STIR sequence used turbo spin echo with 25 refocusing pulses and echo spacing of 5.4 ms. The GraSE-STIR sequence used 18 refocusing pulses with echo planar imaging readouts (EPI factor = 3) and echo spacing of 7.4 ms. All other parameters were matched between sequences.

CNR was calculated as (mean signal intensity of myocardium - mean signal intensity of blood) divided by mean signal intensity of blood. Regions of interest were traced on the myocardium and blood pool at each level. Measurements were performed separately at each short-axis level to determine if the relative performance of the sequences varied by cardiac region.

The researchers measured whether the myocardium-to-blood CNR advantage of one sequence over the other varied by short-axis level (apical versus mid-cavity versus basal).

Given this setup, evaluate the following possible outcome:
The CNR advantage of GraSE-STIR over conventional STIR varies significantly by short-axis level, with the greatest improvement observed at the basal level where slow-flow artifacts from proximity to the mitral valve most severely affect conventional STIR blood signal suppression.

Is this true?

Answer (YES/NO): NO